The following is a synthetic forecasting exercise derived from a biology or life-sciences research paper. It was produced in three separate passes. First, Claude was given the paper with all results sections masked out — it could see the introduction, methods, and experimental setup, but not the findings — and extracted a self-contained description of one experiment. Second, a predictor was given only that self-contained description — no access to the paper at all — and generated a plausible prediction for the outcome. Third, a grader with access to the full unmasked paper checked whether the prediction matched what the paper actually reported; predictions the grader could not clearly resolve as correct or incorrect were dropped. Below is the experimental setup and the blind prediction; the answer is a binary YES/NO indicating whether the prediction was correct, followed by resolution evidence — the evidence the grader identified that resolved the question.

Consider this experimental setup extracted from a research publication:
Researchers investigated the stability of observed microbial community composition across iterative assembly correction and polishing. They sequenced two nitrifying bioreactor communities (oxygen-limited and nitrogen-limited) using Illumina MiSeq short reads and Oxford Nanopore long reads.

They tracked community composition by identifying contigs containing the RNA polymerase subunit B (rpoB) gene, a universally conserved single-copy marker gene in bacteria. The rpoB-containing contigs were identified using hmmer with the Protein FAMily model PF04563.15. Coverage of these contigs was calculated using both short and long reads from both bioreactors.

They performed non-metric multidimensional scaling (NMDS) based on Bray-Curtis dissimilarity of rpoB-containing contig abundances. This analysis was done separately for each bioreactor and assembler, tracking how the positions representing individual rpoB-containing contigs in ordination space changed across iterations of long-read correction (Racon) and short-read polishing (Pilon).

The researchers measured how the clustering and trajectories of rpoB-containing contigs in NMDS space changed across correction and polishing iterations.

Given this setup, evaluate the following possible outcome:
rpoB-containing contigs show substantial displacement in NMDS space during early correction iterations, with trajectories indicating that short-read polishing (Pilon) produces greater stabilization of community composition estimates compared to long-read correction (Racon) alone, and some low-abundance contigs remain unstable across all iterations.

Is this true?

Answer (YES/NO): NO